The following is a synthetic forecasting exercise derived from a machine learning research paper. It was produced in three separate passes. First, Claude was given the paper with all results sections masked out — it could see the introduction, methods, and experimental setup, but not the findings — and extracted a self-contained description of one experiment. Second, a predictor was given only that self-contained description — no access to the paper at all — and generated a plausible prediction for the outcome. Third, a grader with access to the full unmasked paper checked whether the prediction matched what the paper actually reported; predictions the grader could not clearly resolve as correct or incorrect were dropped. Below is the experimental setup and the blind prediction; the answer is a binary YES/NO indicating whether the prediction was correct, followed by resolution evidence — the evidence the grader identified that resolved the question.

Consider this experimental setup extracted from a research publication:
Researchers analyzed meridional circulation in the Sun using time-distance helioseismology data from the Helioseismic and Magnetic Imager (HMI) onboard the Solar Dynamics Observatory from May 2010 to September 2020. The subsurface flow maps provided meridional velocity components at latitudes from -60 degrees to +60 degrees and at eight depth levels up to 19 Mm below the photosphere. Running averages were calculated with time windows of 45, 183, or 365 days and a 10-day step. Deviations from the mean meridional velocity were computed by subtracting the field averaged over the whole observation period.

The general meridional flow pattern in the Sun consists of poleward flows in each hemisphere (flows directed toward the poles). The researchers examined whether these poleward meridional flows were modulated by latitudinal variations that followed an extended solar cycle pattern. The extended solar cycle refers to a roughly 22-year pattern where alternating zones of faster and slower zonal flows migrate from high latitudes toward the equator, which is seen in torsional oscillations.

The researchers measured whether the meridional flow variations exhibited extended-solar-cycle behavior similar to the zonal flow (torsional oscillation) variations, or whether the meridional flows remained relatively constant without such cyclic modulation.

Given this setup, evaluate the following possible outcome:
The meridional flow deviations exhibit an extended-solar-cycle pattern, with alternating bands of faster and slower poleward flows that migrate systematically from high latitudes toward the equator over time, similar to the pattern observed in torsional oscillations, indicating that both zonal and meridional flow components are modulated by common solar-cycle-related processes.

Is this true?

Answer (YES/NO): YES